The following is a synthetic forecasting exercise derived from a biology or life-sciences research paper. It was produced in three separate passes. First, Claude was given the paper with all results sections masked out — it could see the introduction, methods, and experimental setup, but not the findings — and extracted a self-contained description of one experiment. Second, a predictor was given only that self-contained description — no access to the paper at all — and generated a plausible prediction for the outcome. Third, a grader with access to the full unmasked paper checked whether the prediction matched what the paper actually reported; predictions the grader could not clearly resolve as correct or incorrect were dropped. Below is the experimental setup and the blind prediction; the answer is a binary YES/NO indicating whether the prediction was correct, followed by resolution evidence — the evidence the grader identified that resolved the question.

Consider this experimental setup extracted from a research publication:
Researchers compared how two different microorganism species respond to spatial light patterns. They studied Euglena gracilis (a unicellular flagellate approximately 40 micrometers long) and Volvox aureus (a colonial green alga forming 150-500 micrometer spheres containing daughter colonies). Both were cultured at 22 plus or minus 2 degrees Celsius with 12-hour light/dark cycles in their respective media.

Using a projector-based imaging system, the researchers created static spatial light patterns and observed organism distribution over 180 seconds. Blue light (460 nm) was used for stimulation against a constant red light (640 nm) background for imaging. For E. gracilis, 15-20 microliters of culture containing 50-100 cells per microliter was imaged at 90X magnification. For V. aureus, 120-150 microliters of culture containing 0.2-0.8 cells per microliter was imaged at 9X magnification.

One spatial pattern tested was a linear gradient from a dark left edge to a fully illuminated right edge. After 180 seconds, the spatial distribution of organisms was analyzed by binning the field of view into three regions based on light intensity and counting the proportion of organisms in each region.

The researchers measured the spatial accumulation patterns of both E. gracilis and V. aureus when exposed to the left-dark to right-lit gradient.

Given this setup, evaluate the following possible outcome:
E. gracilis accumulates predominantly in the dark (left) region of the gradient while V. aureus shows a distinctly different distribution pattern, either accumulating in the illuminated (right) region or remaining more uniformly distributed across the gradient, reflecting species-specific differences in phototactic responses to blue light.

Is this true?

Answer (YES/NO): YES